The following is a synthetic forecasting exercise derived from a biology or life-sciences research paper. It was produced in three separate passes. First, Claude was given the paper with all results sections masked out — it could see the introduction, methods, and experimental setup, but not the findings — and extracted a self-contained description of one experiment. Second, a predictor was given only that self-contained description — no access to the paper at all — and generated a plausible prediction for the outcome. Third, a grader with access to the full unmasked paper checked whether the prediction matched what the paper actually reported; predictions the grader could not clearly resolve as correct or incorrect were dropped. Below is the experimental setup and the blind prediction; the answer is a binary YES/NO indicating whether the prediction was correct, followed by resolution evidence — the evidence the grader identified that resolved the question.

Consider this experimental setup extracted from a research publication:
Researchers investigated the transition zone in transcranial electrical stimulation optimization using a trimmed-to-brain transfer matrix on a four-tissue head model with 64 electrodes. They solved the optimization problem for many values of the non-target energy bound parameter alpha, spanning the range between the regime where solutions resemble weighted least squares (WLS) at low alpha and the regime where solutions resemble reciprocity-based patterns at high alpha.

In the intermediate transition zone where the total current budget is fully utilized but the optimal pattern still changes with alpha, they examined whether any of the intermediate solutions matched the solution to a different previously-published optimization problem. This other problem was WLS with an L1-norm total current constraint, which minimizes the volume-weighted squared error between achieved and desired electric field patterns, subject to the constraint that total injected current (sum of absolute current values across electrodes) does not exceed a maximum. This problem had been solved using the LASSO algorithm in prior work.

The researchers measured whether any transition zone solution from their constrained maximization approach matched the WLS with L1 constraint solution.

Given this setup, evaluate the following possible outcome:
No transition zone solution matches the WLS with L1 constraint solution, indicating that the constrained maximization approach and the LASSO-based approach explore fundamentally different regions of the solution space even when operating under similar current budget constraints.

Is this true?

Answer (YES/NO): NO